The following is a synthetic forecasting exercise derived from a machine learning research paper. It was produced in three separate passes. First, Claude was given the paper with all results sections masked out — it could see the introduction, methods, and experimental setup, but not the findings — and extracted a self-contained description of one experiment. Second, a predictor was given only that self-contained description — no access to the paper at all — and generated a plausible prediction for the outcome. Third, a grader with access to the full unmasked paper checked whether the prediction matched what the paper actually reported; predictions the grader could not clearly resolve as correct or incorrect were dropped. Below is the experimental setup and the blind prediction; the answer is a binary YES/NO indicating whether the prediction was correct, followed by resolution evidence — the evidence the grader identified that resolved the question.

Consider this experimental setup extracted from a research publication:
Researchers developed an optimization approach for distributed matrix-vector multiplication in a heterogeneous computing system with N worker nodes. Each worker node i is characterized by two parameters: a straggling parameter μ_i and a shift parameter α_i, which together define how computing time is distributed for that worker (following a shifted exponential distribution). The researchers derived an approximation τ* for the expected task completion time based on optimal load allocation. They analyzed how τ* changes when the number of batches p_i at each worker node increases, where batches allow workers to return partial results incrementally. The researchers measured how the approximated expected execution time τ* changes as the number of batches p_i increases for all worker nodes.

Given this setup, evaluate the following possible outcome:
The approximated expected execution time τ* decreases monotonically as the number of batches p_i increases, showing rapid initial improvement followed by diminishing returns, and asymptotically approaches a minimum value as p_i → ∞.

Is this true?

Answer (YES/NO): YES